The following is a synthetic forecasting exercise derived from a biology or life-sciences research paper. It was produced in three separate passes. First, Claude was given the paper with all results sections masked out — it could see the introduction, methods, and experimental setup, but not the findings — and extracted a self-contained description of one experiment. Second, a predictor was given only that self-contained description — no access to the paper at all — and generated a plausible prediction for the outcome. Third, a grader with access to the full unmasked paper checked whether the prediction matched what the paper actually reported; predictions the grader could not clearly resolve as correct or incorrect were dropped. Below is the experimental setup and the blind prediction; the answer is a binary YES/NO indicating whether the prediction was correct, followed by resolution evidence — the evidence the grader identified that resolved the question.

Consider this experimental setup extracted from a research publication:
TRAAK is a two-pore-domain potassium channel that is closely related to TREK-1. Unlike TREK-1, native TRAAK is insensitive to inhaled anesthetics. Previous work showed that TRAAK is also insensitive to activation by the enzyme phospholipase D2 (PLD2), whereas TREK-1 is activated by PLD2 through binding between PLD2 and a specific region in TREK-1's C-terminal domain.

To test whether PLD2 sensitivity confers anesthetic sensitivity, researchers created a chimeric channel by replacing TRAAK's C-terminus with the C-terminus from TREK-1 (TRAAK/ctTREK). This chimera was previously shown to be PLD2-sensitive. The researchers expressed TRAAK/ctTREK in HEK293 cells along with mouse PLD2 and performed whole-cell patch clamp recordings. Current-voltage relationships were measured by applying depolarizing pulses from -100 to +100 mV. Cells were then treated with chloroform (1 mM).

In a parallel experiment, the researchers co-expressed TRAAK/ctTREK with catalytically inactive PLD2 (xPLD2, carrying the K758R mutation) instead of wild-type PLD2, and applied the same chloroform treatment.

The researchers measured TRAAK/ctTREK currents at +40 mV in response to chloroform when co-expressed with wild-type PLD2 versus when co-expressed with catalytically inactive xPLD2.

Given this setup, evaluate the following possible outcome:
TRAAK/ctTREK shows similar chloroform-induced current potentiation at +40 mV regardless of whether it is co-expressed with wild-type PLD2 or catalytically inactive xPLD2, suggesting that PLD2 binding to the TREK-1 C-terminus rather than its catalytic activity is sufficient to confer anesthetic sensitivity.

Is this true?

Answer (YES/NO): NO